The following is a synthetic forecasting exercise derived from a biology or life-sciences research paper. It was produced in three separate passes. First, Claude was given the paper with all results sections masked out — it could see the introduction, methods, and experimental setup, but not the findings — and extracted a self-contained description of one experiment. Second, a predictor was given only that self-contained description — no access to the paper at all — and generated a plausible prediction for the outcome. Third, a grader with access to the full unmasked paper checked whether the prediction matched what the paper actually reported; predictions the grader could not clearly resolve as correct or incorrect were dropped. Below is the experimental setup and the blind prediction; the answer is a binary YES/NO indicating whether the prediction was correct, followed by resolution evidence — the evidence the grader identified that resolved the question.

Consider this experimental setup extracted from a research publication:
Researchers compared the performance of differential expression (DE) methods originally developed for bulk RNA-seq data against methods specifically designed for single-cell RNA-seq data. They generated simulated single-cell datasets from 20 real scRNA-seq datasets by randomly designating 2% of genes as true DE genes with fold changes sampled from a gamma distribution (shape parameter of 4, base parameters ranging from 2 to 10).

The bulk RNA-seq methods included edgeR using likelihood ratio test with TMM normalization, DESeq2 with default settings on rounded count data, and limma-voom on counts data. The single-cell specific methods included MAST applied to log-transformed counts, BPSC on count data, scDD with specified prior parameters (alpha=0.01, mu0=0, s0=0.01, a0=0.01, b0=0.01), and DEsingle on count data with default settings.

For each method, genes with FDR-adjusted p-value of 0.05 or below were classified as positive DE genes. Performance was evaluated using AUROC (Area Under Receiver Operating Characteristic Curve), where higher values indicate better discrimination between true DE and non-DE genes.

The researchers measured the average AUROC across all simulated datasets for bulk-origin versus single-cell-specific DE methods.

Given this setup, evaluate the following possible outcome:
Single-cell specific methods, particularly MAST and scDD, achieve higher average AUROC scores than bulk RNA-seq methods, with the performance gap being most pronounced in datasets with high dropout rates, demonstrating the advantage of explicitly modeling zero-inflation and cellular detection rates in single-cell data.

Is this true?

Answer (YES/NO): NO